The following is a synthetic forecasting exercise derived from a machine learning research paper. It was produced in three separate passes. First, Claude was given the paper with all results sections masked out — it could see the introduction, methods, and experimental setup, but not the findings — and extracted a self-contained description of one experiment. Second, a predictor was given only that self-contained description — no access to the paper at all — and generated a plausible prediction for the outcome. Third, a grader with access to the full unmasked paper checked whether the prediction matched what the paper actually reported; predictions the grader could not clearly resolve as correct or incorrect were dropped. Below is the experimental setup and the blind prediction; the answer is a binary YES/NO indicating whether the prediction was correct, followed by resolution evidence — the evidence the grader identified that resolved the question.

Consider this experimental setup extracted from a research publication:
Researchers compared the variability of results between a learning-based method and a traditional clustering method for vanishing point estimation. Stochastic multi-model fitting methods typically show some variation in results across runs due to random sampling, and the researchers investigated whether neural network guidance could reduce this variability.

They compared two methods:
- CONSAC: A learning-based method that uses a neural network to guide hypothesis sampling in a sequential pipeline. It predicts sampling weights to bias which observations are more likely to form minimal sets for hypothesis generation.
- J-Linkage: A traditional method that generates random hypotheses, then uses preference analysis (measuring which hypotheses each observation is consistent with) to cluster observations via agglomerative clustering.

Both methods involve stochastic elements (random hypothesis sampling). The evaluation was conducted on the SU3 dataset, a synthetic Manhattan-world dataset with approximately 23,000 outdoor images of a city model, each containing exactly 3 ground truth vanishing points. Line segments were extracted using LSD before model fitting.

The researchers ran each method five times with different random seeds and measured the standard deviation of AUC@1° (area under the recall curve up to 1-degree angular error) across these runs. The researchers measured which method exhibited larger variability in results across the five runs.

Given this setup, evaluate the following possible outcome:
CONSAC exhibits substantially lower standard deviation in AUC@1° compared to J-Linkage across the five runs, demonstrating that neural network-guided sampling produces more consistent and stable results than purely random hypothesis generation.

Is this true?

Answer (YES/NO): YES